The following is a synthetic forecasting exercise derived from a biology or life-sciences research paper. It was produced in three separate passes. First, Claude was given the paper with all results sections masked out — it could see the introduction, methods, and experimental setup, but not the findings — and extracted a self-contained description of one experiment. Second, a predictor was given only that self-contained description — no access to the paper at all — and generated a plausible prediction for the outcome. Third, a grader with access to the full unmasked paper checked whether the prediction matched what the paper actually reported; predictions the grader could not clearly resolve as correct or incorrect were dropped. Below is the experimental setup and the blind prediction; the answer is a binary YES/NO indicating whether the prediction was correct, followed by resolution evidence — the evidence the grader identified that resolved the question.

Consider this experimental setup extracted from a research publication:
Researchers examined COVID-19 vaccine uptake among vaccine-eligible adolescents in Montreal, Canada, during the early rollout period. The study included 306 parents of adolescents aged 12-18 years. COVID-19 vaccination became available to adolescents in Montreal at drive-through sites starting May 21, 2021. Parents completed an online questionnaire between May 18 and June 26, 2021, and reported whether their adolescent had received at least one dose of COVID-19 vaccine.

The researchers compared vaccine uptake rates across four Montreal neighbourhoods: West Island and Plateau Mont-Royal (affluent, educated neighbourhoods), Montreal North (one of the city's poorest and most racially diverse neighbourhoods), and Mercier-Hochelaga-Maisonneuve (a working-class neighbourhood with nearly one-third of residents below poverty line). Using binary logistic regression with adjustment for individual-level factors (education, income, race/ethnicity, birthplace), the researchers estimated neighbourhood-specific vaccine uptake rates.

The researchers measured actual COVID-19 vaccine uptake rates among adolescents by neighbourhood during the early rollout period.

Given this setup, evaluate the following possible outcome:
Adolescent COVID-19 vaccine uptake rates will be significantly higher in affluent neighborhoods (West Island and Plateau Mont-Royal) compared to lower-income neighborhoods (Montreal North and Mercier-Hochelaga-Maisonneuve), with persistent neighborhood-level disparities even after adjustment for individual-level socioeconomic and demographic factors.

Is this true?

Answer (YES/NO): NO